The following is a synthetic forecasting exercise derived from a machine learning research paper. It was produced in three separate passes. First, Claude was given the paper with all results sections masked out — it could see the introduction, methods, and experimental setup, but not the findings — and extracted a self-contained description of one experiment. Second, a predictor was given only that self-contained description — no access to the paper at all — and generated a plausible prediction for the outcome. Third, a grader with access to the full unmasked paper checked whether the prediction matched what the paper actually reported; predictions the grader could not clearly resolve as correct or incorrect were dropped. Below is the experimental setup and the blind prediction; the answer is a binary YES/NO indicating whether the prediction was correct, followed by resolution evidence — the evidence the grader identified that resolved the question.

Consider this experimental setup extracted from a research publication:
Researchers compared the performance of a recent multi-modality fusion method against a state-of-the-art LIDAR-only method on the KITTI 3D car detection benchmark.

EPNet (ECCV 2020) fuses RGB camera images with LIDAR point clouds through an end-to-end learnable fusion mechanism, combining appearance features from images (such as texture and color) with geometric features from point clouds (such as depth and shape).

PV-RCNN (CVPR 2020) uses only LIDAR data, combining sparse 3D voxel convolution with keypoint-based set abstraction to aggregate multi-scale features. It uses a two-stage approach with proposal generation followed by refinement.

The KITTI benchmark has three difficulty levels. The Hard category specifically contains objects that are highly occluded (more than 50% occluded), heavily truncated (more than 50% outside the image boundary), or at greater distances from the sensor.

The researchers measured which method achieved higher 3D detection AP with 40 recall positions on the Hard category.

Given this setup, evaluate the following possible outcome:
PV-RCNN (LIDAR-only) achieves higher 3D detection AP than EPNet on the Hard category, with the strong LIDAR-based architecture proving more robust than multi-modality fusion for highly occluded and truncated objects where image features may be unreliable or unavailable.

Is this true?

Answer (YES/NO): YES